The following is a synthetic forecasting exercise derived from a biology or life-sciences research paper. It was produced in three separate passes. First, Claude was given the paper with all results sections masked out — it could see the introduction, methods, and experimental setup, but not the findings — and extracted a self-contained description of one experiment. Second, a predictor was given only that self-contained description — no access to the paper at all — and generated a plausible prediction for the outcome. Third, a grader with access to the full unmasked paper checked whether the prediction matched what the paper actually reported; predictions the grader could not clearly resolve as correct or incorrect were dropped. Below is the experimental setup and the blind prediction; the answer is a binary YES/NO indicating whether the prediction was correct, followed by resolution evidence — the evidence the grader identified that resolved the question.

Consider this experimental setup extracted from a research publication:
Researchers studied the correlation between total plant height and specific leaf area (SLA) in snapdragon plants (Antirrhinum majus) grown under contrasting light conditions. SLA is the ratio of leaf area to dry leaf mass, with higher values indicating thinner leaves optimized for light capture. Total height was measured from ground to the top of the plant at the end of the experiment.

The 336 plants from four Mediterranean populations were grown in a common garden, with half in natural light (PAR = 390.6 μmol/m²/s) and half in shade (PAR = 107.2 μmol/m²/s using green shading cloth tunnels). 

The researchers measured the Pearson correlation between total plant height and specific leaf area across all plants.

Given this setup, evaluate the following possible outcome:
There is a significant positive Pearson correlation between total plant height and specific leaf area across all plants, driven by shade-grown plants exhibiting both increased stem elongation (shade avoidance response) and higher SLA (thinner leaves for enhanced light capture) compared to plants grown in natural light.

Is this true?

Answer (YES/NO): YES